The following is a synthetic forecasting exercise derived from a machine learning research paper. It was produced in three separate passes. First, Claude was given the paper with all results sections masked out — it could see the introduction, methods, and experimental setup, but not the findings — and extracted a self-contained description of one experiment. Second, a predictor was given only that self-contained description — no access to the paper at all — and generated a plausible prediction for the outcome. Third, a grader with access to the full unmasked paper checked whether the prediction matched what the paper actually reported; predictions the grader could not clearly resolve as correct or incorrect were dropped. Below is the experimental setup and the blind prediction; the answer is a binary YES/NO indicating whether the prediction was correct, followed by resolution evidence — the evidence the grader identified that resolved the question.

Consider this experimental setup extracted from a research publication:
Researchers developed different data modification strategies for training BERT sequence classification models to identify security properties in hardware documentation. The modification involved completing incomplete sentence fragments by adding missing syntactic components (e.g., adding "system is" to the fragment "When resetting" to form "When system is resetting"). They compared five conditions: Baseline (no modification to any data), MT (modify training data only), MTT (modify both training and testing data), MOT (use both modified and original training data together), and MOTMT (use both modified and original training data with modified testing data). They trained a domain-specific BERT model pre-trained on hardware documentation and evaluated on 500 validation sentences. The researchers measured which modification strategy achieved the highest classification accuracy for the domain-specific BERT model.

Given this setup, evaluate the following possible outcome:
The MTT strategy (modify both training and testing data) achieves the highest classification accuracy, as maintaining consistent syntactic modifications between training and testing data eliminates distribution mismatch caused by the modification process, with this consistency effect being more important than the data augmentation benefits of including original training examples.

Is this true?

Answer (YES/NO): NO